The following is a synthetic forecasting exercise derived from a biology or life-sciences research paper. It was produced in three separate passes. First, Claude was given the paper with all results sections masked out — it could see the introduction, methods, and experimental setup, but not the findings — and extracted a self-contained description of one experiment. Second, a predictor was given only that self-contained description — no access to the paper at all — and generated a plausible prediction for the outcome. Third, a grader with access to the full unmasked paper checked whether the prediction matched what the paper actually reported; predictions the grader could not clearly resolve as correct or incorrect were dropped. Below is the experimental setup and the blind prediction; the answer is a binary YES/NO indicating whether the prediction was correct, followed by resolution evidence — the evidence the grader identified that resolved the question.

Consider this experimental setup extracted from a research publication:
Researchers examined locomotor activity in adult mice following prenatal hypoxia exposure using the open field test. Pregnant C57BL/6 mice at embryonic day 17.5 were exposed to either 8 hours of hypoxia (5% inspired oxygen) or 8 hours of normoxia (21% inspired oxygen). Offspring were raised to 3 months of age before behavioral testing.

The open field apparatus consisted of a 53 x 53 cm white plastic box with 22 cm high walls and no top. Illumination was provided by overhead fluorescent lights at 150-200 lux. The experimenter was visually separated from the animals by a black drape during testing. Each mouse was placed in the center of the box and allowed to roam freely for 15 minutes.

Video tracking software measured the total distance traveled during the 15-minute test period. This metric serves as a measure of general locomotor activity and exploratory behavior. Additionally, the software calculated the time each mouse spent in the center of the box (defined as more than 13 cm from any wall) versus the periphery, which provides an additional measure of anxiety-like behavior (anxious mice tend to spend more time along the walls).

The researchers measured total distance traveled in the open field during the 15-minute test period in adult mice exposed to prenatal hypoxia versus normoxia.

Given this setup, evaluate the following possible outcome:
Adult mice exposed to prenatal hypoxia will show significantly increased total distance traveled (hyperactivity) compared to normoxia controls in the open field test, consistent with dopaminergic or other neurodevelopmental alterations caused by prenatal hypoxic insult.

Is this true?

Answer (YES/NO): NO